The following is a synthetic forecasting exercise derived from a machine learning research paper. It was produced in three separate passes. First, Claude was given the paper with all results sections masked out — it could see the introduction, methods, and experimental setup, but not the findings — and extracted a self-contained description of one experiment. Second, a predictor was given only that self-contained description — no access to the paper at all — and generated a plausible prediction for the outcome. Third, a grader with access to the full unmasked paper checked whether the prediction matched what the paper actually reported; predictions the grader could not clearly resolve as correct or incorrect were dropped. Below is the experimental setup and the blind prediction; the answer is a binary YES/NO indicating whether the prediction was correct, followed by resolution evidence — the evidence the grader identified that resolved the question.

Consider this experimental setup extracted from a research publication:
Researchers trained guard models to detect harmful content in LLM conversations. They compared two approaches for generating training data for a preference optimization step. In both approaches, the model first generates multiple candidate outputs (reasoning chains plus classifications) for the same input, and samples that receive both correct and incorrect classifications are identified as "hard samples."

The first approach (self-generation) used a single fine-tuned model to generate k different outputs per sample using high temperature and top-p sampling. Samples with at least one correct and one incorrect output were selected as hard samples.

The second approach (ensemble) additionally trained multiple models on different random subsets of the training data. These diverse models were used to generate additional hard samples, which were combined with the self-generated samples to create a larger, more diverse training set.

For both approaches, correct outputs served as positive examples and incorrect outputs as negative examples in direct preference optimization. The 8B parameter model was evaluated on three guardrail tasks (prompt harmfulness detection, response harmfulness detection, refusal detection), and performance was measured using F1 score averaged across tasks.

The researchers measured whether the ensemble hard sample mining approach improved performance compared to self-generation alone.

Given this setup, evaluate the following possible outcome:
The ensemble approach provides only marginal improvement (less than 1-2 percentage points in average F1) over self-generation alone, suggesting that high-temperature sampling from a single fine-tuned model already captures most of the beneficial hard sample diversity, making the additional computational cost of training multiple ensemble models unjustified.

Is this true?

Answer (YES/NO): NO